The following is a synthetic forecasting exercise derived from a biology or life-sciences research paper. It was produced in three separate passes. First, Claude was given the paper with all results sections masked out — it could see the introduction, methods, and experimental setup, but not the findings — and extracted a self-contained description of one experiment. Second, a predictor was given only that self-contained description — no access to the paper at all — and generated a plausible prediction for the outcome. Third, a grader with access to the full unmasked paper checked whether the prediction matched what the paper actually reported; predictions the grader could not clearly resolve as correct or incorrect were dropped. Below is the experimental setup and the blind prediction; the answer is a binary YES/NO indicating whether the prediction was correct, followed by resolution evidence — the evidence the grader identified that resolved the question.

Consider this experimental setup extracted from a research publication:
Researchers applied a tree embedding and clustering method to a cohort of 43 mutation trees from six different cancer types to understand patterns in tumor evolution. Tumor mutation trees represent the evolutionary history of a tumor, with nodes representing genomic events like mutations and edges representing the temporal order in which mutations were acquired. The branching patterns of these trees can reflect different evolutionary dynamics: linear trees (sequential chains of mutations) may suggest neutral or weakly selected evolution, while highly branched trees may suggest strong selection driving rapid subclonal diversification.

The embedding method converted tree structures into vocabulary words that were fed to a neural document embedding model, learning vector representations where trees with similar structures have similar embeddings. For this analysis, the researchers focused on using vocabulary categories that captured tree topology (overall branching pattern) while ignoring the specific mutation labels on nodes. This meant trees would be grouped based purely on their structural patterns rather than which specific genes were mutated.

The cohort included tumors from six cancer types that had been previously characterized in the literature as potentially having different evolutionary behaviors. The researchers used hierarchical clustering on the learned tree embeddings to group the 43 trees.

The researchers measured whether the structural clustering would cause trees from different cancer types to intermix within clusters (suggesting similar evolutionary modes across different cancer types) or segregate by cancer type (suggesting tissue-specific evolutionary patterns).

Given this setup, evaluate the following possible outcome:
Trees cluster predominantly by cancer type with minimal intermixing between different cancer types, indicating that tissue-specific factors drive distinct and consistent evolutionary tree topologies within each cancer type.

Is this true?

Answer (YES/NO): NO